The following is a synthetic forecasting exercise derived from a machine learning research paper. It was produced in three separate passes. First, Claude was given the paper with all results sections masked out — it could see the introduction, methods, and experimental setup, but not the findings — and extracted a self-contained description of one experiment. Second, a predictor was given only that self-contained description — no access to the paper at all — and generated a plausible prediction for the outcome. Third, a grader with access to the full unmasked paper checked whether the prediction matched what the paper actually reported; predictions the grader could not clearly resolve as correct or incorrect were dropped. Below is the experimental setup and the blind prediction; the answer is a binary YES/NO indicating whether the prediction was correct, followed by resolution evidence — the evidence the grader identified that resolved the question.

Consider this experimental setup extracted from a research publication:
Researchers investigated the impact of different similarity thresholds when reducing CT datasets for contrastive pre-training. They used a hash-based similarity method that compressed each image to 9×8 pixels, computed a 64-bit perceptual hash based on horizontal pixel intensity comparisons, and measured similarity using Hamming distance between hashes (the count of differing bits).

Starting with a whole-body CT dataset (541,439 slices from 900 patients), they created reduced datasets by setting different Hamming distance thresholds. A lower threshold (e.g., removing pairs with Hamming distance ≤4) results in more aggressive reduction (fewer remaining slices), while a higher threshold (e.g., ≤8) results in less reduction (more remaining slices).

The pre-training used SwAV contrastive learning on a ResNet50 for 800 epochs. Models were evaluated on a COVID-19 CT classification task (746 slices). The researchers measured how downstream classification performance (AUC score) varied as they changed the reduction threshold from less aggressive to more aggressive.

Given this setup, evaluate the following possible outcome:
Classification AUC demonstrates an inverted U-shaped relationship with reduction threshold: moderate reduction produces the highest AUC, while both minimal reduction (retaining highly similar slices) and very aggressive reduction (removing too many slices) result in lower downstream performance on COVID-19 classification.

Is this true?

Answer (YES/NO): YES